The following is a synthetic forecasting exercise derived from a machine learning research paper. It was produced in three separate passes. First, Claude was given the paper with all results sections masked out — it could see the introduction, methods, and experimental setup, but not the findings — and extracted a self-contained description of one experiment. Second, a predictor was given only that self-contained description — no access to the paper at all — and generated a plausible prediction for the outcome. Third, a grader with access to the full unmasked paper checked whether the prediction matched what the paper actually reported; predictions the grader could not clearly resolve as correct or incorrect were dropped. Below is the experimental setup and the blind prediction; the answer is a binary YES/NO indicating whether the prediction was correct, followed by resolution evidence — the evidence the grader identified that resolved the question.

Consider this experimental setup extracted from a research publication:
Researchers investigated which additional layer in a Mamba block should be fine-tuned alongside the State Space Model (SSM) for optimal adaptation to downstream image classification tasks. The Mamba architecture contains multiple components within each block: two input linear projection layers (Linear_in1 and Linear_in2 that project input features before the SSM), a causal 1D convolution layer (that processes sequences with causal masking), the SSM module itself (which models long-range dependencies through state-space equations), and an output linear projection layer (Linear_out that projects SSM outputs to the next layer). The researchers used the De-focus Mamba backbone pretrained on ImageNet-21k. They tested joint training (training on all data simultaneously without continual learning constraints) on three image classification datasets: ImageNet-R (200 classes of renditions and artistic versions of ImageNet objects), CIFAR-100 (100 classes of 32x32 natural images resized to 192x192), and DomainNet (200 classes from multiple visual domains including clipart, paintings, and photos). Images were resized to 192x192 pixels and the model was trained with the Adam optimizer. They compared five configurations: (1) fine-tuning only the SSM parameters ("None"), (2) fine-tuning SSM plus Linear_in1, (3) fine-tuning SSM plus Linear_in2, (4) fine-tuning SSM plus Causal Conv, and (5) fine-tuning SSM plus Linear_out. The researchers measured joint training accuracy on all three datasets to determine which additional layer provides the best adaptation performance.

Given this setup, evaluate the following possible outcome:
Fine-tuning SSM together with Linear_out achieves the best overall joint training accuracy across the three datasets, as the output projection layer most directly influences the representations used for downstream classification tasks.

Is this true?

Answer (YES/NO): YES